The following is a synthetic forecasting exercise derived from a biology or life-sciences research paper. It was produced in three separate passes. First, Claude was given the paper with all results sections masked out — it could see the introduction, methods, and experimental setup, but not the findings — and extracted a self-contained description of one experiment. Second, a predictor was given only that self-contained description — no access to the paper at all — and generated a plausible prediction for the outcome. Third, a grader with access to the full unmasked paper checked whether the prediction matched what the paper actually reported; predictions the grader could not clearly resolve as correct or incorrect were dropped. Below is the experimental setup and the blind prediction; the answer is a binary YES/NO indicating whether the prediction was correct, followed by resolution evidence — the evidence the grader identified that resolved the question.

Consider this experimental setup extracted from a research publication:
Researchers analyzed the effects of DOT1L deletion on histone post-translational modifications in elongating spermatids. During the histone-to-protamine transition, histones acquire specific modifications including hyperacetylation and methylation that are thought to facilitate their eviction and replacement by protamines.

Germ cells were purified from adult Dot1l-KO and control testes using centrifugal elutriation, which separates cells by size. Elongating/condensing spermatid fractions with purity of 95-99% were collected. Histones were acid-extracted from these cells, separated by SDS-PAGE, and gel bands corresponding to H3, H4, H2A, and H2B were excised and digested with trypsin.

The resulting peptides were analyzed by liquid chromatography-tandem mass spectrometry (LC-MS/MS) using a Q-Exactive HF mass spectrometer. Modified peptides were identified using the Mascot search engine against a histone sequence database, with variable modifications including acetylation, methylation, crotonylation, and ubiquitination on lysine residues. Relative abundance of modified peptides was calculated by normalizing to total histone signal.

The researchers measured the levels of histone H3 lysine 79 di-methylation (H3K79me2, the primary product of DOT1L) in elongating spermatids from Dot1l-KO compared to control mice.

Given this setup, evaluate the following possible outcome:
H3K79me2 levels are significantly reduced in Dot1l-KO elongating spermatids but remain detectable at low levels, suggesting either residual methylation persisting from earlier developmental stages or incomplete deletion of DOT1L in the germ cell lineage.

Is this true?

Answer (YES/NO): YES